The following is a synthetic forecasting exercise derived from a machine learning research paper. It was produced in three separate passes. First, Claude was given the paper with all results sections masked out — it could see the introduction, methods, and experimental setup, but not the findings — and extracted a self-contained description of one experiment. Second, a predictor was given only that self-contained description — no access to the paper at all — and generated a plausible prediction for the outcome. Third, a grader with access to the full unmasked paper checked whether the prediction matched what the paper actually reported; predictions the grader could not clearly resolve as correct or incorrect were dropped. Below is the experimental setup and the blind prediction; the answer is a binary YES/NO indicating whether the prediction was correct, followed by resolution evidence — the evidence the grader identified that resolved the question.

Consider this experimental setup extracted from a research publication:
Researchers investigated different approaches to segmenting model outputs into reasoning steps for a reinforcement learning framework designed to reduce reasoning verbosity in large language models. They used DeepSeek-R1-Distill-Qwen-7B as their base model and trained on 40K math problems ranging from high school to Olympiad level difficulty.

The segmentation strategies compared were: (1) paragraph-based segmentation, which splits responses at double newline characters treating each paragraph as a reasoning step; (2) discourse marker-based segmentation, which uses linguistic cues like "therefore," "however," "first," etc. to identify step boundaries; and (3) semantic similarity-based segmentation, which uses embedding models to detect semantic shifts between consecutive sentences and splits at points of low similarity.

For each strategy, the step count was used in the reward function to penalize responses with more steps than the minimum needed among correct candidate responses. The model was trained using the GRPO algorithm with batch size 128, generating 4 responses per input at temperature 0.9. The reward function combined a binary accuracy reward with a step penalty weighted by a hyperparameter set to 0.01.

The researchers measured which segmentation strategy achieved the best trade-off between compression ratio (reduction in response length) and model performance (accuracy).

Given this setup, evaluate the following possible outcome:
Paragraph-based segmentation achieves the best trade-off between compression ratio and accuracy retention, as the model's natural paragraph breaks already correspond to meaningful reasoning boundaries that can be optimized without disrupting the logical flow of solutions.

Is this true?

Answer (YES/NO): YES